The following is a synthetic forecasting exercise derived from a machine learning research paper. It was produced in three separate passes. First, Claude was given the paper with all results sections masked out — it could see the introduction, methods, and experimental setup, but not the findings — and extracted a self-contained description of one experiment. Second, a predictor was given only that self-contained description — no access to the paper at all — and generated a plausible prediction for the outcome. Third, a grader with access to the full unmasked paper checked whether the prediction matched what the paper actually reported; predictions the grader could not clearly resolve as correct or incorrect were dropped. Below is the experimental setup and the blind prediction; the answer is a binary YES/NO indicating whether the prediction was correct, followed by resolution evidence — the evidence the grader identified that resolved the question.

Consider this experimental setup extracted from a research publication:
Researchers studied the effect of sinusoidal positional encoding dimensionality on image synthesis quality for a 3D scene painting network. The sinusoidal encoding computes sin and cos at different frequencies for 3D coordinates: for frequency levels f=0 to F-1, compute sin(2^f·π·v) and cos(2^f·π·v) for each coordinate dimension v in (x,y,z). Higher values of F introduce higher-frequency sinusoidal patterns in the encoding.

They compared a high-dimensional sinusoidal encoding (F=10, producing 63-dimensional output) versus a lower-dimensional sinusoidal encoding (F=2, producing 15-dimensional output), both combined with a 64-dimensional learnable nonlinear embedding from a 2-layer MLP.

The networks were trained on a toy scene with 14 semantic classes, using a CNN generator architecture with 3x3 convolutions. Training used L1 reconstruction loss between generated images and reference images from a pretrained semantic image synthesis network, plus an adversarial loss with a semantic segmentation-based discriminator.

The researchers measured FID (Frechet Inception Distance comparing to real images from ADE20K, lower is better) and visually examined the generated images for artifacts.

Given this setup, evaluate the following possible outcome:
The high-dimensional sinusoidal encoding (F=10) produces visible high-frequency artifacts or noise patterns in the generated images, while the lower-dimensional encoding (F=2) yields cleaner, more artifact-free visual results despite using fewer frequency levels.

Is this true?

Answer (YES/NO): YES